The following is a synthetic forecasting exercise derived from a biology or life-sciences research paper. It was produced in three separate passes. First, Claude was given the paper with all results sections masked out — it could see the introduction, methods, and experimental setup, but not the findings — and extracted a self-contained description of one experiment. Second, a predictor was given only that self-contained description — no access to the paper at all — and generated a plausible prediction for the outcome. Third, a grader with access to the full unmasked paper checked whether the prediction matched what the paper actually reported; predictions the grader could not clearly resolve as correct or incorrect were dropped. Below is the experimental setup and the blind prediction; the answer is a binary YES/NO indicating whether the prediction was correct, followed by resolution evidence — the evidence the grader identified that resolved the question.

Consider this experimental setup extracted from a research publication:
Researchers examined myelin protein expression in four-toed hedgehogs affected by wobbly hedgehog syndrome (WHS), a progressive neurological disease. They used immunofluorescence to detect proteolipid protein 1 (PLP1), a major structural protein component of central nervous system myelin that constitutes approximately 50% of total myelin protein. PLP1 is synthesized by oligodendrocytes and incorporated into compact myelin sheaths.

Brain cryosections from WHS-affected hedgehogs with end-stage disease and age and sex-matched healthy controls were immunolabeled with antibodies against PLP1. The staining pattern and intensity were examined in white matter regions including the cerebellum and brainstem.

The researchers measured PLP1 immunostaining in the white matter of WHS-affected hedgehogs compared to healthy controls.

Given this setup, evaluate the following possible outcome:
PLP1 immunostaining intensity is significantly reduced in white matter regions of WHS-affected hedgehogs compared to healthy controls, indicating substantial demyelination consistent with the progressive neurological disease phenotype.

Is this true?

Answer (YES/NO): NO